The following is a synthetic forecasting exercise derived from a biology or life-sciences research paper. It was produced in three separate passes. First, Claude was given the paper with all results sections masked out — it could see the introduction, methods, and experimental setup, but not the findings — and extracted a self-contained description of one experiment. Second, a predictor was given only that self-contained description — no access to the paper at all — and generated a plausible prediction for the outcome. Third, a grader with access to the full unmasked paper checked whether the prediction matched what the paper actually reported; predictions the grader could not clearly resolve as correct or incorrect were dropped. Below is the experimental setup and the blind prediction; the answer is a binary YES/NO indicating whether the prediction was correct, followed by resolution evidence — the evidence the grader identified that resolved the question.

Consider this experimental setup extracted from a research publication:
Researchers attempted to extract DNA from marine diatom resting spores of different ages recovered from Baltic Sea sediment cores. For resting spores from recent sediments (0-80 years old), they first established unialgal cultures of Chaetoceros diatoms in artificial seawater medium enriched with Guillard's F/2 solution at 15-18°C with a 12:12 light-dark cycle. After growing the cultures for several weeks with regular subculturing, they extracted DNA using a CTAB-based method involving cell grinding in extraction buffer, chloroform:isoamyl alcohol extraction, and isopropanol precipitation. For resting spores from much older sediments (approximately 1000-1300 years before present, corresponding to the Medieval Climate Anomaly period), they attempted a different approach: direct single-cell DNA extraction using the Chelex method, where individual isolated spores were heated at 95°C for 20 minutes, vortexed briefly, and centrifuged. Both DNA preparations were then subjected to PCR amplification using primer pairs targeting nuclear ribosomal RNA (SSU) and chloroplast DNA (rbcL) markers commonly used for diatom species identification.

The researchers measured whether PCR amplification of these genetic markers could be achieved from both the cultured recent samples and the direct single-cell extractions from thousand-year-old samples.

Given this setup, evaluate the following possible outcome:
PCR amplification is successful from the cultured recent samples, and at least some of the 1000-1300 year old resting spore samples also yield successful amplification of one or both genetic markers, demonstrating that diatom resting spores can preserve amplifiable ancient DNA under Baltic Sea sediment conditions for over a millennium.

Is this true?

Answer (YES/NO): YES